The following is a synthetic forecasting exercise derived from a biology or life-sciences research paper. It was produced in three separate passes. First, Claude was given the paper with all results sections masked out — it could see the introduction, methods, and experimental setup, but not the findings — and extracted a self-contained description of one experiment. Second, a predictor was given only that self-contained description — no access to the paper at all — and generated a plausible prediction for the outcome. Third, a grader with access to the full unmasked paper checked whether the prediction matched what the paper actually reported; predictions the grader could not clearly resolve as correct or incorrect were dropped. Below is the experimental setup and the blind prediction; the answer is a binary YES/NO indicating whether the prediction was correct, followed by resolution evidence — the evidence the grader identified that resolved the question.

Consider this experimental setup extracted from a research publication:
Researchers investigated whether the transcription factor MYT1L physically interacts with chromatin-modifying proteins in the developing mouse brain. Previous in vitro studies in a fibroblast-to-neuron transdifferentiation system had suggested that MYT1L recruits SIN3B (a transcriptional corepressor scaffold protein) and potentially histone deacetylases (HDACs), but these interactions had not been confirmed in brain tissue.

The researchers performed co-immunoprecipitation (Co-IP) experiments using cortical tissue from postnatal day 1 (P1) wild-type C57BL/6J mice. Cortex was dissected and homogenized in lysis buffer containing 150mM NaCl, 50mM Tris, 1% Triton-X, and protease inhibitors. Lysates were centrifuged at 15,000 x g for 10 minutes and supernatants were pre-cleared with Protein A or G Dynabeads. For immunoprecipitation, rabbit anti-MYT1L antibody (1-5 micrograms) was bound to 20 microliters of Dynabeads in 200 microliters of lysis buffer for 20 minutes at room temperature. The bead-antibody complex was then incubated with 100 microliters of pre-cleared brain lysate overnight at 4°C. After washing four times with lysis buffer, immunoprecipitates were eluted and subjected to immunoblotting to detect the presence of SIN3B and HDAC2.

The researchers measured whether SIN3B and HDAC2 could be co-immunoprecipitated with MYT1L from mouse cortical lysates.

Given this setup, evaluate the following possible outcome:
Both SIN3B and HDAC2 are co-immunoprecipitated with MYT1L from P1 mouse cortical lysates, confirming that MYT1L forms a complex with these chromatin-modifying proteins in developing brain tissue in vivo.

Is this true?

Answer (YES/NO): YES